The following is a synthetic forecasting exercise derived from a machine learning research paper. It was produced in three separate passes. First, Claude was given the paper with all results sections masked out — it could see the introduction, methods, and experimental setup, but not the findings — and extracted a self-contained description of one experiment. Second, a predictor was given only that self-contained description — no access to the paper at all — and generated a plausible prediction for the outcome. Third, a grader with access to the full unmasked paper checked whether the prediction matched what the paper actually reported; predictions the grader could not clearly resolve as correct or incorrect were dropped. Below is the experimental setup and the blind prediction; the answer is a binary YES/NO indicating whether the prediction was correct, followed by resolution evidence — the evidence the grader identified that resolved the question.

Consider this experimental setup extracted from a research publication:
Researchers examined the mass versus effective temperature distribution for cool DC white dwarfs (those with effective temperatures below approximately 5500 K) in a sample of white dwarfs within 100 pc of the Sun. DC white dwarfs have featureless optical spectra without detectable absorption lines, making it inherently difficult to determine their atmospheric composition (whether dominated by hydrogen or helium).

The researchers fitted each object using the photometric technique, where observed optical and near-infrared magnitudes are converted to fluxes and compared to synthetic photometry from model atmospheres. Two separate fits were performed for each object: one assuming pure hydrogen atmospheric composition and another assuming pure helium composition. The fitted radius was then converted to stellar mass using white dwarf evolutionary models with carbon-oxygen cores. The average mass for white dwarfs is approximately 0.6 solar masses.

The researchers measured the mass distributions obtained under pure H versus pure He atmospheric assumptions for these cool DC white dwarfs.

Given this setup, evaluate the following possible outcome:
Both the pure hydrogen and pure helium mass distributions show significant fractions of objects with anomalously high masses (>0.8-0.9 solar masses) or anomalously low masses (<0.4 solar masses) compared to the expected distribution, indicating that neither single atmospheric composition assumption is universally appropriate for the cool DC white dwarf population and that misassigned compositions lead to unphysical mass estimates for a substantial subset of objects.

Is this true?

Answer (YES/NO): NO